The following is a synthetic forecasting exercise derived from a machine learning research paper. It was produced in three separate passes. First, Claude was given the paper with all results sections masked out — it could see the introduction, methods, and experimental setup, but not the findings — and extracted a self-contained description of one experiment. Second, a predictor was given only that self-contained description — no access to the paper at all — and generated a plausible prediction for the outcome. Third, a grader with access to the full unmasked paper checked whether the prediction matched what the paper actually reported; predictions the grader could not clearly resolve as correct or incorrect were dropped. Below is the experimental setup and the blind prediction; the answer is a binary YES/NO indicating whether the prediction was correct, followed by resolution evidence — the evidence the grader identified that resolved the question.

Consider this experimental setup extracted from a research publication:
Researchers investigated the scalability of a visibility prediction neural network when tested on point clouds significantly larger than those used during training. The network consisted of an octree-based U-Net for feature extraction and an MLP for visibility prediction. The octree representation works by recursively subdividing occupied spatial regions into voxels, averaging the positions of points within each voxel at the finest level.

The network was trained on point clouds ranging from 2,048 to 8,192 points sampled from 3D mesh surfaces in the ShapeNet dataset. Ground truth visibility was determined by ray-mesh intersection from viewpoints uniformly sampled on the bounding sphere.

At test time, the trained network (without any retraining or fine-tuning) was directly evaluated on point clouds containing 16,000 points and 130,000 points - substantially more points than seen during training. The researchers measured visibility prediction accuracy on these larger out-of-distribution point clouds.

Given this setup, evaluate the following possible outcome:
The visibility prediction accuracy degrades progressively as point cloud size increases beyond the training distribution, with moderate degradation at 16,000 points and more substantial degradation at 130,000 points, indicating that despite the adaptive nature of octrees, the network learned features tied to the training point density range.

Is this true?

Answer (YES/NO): NO